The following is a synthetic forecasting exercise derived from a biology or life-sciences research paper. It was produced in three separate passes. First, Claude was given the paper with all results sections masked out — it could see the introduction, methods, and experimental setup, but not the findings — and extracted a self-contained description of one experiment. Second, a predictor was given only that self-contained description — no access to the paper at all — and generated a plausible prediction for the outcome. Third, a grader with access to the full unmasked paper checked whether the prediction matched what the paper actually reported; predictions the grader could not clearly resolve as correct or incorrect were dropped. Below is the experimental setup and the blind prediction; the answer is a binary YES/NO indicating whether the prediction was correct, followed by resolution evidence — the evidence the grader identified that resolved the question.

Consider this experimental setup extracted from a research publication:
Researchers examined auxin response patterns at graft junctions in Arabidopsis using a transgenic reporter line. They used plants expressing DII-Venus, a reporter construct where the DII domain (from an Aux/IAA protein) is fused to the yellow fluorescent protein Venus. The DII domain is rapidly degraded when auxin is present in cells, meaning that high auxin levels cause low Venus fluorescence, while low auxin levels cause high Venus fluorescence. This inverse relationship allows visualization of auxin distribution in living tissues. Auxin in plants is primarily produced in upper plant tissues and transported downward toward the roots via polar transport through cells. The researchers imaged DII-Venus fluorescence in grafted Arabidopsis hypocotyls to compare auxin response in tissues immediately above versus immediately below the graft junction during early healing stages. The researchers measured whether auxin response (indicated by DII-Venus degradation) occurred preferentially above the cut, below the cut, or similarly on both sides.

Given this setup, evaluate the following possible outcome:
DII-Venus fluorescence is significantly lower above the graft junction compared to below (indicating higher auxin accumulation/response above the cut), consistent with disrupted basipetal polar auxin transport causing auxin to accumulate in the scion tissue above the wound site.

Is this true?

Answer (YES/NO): NO